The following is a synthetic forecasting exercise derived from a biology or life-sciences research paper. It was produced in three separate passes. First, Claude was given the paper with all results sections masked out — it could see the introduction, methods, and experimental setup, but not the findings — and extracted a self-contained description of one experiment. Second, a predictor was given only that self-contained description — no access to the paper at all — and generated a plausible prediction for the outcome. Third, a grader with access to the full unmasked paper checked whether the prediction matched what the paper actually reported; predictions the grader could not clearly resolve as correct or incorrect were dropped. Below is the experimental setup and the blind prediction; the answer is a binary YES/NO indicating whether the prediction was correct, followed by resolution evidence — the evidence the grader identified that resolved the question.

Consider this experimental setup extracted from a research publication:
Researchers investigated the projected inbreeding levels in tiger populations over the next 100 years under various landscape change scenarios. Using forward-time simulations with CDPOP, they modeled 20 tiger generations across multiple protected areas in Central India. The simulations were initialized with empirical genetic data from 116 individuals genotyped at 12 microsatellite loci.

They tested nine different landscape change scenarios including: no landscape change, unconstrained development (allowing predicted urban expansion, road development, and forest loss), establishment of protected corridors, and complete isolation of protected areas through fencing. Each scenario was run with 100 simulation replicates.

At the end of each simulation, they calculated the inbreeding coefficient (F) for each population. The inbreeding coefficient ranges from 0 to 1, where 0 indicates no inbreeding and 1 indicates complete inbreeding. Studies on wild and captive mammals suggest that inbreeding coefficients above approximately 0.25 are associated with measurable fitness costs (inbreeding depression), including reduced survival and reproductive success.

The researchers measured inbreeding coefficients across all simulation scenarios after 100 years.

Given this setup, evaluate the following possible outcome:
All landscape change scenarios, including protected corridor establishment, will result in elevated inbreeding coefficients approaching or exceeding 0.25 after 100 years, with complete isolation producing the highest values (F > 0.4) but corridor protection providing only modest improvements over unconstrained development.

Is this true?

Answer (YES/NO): NO